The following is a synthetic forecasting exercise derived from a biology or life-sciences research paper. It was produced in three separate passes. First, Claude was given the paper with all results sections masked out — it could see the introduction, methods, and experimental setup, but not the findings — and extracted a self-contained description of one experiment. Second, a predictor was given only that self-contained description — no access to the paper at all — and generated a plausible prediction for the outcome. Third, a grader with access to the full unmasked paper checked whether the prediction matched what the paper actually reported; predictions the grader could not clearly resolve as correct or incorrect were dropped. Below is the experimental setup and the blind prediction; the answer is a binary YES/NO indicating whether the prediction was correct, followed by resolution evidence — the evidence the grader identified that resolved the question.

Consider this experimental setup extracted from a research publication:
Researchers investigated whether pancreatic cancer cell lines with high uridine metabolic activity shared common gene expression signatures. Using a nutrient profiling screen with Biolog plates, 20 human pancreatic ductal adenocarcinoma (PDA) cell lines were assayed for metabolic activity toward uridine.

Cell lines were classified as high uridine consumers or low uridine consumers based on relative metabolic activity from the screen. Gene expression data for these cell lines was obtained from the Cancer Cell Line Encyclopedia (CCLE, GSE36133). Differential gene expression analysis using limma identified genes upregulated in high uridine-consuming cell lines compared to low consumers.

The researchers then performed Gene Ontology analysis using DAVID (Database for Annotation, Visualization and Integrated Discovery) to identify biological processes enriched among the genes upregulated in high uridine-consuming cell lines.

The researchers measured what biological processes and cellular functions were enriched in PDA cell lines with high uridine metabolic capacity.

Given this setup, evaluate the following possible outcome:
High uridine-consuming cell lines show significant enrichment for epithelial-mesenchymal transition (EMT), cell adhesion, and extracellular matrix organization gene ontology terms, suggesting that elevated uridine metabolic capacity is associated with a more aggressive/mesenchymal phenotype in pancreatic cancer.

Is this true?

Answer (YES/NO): NO